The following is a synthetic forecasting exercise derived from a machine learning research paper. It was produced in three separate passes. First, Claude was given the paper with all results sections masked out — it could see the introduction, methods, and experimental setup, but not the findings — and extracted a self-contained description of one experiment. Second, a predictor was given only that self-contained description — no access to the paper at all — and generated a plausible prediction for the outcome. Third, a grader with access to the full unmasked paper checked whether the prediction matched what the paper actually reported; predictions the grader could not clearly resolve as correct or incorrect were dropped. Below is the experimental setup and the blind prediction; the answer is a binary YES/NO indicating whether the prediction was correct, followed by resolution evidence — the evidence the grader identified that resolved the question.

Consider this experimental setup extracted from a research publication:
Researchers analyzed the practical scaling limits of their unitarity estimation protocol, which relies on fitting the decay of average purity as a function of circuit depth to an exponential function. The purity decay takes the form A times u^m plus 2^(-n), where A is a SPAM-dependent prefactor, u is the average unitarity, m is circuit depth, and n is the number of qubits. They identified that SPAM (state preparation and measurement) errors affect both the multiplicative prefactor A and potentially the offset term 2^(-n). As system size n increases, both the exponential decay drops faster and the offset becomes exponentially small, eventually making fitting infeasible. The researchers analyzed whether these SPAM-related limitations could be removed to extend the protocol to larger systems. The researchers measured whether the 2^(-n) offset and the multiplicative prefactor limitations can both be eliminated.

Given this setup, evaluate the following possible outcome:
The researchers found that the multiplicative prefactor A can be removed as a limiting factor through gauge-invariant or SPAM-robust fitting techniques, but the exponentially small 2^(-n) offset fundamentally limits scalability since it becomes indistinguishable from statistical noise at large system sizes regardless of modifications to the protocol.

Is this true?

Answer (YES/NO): NO